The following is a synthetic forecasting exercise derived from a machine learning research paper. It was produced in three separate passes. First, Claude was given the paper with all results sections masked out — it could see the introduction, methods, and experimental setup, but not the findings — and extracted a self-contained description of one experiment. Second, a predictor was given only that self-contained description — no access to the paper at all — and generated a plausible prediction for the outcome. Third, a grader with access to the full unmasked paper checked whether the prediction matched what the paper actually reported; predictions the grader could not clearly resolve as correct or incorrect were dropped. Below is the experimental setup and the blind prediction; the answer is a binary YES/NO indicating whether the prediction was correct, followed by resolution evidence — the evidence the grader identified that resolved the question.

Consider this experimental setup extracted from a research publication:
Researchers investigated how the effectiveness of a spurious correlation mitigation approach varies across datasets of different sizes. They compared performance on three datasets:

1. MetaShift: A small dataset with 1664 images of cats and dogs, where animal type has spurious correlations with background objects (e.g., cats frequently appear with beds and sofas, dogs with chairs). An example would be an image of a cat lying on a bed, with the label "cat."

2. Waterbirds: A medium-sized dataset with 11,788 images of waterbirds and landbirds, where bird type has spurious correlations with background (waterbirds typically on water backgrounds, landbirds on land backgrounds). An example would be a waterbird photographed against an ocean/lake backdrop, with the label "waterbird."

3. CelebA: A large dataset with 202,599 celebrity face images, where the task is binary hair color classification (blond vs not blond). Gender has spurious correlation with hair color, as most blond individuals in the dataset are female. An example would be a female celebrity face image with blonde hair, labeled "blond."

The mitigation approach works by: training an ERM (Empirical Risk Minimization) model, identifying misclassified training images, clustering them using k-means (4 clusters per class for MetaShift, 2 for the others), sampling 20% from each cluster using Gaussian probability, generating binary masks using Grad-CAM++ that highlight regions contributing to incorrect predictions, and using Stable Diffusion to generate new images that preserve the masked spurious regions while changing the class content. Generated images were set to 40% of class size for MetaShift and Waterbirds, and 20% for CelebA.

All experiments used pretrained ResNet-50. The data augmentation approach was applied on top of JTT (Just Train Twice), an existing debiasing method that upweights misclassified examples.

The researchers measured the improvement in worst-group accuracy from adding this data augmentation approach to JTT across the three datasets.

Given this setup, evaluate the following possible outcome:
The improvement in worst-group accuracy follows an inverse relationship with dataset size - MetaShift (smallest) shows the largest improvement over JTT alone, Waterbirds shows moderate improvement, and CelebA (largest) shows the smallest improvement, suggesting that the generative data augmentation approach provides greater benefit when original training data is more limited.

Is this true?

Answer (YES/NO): YES